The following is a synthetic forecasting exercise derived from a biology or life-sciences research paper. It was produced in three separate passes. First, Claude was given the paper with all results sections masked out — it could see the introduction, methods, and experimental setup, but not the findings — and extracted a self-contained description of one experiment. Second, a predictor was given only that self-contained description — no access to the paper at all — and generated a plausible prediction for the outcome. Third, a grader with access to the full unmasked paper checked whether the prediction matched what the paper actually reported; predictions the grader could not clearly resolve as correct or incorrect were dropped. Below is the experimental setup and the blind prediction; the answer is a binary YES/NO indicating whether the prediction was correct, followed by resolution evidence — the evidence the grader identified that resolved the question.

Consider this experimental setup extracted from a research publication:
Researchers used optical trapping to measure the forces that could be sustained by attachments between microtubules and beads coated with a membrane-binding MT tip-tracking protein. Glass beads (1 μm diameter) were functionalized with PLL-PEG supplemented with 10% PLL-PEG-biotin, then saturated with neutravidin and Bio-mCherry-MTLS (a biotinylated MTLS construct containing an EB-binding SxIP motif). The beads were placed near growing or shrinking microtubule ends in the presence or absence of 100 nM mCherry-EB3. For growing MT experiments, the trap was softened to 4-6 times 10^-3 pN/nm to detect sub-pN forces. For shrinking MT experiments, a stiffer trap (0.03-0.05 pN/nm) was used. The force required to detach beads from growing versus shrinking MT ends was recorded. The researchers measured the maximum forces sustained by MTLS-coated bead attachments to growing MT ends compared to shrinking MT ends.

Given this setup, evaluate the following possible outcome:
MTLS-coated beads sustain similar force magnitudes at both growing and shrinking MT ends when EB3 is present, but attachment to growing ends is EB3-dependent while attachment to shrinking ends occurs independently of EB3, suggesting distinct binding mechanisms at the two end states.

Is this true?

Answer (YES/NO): NO